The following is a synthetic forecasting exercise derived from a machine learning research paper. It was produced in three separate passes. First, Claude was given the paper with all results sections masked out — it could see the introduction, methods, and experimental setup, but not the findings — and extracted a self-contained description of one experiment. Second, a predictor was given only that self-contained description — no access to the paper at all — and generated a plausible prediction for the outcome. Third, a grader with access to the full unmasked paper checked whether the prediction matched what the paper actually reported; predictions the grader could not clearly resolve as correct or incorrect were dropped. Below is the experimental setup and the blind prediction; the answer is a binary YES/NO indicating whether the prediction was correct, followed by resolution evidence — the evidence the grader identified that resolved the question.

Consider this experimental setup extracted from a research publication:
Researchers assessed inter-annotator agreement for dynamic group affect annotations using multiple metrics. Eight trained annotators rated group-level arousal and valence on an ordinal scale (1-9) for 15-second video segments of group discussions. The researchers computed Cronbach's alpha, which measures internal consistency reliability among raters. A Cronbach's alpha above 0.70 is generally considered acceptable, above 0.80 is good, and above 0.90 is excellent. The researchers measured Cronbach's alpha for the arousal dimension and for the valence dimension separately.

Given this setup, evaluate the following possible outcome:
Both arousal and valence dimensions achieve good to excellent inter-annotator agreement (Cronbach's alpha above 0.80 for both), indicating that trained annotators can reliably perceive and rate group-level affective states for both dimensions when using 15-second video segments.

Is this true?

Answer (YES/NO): YES